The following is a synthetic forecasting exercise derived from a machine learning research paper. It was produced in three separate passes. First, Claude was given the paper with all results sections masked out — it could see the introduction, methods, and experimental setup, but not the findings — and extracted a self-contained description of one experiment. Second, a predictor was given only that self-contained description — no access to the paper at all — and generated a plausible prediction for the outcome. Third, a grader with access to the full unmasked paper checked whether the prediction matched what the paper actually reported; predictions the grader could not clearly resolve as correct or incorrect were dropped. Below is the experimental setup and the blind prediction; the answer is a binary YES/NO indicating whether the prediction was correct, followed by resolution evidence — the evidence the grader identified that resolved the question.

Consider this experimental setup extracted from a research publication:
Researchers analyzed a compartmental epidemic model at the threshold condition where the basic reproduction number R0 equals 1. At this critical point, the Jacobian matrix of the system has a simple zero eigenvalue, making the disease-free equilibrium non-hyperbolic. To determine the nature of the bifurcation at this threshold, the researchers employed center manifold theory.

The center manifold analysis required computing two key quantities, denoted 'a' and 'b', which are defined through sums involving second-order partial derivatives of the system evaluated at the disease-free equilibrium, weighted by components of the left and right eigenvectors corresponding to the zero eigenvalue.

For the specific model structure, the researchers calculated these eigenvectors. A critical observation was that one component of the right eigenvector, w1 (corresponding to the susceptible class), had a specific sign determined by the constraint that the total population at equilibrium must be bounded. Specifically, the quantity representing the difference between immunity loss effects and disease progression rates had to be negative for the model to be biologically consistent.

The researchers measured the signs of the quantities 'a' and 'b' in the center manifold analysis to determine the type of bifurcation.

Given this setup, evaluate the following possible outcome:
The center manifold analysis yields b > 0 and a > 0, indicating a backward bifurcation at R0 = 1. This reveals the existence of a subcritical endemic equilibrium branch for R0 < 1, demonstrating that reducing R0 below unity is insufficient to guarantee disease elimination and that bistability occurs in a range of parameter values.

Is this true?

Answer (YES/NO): NO